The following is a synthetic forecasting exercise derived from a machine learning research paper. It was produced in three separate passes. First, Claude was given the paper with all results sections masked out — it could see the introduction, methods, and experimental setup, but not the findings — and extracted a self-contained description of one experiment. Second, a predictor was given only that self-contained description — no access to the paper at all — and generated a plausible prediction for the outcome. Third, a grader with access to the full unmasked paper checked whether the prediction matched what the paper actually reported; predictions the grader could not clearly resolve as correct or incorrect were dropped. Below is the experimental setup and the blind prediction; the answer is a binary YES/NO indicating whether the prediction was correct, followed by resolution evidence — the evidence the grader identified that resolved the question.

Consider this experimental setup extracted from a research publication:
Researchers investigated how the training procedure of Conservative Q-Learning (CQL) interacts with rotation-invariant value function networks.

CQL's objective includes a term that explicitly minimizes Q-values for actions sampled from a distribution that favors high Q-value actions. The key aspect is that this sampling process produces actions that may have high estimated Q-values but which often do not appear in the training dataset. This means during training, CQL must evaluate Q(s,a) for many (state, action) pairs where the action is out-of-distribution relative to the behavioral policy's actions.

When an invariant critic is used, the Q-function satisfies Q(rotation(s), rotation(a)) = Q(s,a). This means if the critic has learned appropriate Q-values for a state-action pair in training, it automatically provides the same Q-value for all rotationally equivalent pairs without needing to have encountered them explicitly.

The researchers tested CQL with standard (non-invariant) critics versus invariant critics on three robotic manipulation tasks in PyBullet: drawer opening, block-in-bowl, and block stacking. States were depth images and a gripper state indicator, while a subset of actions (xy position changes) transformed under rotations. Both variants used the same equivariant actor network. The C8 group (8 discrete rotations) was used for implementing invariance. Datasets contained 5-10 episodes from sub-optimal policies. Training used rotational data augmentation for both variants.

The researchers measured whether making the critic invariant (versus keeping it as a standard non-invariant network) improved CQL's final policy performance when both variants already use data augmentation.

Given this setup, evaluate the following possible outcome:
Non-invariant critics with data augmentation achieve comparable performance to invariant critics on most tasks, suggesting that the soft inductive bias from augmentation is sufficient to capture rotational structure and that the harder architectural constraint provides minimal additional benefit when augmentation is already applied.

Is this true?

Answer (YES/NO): NO